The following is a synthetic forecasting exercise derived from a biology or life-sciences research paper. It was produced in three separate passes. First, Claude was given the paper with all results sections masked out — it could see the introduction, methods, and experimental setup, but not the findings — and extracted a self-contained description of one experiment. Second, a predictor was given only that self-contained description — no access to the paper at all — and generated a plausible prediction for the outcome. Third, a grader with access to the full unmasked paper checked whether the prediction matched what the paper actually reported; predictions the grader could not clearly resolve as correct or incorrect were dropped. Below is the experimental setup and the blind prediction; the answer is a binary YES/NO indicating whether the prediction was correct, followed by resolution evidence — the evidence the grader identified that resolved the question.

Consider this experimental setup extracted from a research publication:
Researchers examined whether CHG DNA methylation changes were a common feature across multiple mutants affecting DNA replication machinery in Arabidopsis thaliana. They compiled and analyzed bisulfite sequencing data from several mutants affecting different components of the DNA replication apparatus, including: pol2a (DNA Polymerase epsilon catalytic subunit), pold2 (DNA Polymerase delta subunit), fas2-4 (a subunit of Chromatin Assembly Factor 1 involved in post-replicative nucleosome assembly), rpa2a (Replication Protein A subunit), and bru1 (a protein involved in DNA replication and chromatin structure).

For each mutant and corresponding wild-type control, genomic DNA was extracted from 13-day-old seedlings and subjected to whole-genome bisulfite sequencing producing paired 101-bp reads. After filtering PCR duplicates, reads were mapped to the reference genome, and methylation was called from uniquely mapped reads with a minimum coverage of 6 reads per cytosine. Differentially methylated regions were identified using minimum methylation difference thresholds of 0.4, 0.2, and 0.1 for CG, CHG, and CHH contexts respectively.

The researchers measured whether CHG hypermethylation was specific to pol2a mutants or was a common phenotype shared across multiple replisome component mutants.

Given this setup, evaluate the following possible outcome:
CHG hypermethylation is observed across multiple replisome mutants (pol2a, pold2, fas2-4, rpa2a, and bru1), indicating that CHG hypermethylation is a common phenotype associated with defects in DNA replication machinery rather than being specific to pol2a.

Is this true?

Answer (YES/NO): YES